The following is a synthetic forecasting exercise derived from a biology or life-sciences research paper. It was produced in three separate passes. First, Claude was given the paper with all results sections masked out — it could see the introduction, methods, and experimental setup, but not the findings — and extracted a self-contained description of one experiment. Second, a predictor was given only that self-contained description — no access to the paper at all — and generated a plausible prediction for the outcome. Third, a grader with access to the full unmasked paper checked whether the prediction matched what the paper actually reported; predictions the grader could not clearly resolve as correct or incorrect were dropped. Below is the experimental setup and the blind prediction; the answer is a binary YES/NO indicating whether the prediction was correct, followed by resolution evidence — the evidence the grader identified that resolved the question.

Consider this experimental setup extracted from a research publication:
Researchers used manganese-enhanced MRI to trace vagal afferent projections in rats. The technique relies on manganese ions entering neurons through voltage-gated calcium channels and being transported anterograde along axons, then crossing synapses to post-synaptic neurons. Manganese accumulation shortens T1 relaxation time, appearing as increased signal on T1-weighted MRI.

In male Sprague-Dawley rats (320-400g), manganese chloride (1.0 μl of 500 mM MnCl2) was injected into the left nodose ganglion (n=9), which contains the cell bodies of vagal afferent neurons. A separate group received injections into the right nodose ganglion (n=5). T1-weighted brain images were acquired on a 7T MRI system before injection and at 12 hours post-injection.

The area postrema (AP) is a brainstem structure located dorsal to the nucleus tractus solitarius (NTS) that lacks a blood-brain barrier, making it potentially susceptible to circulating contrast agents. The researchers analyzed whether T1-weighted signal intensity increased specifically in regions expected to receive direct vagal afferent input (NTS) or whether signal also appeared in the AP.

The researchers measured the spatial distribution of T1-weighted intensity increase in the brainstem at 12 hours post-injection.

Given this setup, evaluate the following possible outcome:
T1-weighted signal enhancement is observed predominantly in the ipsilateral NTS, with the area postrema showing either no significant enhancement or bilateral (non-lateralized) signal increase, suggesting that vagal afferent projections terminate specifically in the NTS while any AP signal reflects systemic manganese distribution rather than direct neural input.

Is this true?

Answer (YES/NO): NO